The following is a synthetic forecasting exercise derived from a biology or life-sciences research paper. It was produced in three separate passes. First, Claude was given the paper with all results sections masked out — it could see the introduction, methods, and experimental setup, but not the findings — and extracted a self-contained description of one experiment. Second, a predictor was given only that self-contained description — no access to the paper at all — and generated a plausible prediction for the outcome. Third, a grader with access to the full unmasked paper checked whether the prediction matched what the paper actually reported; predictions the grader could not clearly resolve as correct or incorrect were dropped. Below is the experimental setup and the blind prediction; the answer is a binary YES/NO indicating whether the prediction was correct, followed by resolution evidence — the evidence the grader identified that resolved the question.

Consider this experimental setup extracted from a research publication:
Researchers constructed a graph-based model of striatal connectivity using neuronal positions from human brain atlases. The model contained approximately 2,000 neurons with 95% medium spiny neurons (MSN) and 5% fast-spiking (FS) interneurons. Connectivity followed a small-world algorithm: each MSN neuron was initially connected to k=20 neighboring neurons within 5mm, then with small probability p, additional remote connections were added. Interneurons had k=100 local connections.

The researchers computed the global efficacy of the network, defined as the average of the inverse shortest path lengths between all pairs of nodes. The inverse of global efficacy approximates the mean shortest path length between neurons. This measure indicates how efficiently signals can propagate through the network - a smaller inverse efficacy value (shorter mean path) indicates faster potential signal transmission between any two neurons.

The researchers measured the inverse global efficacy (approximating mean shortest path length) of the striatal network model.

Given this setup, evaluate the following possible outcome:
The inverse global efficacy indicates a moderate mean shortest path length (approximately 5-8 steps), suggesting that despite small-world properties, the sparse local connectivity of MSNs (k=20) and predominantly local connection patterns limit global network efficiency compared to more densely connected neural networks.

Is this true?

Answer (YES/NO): NO